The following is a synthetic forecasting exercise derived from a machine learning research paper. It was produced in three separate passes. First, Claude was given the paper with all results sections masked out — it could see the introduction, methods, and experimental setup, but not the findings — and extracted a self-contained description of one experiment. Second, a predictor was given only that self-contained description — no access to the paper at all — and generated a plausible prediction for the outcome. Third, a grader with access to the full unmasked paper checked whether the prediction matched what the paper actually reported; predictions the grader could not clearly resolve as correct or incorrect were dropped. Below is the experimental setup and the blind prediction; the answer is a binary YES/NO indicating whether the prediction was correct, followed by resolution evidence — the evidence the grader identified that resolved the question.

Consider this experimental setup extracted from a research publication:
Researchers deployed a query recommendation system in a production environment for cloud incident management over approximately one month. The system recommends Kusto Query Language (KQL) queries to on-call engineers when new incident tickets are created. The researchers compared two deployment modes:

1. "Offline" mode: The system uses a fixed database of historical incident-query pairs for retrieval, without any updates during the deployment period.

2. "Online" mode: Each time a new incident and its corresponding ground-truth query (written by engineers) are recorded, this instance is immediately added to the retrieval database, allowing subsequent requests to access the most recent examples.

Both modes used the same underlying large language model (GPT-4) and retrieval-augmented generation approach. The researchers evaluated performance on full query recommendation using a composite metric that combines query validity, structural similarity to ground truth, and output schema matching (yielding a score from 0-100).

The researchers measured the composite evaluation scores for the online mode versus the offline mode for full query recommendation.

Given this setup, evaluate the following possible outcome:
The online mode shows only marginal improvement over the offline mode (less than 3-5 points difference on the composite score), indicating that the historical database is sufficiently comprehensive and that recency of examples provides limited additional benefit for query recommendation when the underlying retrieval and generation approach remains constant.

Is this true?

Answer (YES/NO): NO